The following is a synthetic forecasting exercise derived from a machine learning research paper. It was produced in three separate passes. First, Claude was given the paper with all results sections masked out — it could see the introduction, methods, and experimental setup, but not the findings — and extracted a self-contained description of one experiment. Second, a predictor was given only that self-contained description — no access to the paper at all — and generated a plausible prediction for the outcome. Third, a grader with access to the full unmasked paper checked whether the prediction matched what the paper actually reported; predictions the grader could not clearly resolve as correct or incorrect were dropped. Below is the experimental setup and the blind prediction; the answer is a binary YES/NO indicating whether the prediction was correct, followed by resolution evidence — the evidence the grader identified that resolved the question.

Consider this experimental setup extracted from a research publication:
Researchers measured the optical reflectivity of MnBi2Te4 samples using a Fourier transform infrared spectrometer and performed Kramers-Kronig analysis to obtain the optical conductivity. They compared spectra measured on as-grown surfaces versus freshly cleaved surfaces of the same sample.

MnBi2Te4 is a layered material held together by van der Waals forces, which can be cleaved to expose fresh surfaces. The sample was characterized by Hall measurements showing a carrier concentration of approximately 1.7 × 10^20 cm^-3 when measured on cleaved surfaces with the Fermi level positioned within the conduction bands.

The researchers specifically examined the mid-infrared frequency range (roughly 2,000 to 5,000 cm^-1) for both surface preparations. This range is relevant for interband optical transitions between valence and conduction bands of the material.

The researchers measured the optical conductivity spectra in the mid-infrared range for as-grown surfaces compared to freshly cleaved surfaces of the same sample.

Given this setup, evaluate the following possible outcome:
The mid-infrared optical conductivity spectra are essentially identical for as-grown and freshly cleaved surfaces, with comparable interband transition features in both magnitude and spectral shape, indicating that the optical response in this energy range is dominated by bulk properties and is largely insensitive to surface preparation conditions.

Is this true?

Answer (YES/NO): NO